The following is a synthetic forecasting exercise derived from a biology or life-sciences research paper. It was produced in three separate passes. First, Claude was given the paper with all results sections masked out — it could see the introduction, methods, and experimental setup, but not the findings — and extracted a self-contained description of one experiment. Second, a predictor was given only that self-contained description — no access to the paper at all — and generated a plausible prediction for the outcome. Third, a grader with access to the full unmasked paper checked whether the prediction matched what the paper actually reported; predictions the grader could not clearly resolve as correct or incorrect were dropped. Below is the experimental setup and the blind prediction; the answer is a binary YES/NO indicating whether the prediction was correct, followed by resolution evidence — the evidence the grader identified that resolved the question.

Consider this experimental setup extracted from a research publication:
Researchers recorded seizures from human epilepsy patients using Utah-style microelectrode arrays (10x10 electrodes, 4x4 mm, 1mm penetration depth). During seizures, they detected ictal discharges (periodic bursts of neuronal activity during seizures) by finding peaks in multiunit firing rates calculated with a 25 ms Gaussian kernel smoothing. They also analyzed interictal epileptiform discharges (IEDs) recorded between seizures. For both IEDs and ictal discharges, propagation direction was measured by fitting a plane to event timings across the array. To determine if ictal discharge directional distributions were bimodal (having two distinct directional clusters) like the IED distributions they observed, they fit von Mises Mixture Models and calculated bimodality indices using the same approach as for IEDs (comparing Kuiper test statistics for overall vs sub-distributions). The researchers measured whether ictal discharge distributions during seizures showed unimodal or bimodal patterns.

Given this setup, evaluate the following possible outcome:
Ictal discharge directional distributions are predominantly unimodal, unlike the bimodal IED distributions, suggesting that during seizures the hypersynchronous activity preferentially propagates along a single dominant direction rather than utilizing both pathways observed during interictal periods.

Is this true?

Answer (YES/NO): NO